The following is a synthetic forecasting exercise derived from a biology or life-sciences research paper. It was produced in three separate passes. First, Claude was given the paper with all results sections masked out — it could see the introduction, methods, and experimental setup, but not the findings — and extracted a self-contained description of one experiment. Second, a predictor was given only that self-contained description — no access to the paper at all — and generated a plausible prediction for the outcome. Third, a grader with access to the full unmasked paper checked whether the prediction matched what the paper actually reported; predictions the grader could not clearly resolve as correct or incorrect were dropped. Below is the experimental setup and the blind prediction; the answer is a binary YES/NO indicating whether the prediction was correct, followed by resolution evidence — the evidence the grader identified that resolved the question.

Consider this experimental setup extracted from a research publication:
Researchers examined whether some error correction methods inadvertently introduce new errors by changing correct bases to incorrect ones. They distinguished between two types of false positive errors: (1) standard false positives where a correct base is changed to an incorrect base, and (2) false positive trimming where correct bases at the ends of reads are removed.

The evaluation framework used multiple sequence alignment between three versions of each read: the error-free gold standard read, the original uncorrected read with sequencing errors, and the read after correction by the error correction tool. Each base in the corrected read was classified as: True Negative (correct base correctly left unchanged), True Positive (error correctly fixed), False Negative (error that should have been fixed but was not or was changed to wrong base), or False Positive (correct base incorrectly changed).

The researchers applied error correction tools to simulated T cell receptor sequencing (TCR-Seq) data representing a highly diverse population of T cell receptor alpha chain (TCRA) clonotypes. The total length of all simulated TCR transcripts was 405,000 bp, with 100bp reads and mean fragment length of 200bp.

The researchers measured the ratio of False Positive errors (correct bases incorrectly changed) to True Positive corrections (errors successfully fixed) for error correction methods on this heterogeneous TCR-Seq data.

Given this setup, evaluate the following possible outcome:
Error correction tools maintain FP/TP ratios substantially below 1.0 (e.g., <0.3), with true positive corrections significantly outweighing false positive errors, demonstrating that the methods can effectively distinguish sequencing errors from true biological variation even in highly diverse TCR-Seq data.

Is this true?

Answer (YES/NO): YES